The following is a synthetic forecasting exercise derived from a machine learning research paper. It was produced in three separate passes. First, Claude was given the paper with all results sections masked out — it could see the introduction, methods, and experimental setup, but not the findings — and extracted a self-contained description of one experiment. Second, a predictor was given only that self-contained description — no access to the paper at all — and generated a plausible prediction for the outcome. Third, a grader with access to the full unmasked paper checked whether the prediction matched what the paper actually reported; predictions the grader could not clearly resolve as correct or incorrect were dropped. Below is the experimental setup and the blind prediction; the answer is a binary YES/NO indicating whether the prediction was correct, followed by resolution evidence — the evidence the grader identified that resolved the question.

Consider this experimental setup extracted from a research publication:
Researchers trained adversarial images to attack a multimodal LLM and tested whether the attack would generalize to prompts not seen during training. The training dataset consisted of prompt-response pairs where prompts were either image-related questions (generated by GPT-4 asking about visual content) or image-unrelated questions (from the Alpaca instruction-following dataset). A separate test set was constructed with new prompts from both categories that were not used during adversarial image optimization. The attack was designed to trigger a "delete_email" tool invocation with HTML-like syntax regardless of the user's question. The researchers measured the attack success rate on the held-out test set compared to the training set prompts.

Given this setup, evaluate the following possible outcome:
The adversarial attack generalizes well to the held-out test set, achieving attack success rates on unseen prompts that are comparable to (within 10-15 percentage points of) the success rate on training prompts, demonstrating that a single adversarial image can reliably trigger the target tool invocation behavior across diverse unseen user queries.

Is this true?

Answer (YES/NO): YES